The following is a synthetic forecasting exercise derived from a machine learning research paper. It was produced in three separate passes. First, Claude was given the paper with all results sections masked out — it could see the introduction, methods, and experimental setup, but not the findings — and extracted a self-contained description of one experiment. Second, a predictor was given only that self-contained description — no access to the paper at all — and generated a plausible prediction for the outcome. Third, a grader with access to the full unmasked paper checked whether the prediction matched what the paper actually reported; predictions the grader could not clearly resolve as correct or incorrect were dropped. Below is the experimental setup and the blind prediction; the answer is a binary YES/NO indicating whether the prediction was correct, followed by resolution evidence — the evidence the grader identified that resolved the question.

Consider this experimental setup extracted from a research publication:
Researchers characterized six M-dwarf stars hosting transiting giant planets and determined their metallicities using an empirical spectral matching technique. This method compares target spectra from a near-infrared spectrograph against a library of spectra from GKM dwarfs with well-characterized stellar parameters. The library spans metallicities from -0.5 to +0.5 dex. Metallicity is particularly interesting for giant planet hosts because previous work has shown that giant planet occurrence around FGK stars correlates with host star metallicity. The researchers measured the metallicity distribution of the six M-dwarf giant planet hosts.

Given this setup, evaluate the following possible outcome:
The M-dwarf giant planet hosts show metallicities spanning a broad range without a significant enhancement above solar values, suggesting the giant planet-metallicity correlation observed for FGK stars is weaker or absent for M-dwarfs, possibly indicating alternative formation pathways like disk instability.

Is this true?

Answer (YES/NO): YES